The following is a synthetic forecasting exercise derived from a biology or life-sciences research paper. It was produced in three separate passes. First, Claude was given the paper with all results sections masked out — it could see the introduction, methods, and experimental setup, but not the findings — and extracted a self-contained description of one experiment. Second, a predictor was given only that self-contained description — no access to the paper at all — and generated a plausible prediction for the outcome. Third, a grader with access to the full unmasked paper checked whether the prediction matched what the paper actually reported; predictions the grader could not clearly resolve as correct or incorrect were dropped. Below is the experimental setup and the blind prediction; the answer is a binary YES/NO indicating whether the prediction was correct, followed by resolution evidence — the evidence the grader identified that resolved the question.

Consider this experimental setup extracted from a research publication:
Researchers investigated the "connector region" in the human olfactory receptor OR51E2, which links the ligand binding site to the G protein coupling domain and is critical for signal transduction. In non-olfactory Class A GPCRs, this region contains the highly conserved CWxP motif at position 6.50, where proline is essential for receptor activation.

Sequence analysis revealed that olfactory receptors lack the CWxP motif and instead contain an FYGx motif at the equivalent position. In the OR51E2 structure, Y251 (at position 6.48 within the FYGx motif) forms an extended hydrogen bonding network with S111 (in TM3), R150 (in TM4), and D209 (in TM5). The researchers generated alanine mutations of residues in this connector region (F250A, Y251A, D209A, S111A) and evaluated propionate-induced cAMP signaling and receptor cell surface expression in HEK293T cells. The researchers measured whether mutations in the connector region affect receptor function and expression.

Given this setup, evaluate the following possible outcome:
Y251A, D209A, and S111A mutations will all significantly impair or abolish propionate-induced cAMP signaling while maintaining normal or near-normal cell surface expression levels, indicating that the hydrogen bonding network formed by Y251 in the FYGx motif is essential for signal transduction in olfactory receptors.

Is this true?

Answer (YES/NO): NO